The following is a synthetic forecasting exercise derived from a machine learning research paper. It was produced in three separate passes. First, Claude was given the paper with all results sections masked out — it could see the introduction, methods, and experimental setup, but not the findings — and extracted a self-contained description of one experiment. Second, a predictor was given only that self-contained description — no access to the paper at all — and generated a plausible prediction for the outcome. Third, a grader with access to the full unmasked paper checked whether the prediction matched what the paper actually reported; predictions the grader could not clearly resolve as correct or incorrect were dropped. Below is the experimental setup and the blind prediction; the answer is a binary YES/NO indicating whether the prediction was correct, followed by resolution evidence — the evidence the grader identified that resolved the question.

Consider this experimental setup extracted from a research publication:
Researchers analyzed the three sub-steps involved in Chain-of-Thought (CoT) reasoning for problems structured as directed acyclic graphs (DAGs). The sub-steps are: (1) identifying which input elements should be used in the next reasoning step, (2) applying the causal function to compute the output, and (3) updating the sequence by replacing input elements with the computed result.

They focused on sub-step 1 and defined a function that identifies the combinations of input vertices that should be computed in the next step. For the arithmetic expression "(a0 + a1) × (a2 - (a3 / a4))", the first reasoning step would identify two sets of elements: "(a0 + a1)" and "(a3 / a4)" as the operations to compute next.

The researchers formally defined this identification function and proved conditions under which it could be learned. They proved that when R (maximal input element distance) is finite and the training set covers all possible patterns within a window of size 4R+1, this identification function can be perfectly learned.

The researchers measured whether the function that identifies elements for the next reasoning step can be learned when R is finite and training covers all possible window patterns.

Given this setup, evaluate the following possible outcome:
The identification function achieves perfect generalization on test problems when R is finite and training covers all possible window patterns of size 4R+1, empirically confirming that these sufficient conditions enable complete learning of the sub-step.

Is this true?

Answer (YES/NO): YES